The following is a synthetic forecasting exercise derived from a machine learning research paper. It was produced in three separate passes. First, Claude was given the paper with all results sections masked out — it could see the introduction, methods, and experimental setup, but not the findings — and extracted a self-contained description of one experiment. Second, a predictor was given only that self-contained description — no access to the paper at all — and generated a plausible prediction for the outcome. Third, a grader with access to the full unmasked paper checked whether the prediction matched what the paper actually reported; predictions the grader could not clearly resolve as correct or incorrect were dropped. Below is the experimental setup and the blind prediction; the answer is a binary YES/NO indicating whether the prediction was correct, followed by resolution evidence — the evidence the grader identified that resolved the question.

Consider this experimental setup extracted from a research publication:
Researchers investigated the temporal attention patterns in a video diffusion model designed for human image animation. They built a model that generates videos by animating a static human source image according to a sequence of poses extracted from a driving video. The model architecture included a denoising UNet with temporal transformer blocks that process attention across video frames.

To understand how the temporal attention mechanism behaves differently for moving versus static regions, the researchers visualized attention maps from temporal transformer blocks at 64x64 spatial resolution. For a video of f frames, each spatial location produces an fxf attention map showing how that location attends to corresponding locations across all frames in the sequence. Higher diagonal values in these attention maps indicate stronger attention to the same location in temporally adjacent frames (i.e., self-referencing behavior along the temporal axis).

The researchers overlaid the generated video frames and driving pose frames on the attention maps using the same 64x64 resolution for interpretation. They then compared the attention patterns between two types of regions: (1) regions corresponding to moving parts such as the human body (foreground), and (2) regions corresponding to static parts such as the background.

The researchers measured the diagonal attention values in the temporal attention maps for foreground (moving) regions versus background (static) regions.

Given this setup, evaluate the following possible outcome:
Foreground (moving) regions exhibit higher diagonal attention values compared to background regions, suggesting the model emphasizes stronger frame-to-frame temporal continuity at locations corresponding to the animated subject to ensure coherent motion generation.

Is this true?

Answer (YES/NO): YES